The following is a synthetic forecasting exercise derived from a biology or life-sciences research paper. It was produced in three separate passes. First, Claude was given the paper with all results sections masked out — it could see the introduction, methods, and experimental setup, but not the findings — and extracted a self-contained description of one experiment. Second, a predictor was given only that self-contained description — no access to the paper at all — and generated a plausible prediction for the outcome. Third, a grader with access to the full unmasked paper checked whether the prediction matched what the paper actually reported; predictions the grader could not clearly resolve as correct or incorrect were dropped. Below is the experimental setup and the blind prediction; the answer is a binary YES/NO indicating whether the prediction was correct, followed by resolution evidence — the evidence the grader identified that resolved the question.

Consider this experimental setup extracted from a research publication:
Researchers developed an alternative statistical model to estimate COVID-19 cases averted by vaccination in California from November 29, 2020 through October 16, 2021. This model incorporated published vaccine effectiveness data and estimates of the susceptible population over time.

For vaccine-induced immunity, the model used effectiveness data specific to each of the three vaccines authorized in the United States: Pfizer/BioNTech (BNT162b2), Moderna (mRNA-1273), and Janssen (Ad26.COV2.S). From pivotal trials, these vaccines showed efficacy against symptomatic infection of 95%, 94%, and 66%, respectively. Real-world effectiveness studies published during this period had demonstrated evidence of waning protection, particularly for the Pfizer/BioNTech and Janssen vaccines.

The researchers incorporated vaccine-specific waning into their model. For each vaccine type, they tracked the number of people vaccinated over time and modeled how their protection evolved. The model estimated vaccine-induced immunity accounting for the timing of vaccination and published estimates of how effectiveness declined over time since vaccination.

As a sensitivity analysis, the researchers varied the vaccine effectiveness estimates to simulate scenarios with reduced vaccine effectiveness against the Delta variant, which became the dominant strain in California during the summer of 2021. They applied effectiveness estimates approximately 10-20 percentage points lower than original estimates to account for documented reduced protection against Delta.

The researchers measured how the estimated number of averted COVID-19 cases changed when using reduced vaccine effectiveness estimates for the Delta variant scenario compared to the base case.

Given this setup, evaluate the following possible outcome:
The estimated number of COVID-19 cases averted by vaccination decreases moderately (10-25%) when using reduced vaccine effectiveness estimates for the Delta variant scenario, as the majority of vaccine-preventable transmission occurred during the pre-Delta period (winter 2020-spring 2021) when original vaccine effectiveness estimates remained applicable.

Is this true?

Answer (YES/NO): NO